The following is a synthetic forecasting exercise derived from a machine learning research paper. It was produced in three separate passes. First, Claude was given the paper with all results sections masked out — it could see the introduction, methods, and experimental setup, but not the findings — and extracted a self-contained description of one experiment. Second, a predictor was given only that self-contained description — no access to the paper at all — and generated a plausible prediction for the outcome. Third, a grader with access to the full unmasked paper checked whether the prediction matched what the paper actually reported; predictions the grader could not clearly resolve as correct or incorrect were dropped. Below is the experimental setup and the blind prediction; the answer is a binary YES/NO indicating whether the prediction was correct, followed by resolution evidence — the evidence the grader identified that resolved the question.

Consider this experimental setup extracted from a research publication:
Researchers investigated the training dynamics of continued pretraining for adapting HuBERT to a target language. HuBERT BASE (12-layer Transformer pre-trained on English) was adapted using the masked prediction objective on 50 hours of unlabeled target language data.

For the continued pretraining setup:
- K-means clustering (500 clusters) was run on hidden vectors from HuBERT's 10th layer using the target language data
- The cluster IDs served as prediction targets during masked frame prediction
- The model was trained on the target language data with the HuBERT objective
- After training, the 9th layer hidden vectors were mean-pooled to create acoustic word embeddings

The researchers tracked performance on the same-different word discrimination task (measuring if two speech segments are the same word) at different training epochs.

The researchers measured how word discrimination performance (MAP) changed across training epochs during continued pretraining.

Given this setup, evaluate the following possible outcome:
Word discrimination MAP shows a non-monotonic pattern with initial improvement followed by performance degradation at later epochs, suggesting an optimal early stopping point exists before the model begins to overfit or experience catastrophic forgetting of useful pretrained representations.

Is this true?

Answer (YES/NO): NO